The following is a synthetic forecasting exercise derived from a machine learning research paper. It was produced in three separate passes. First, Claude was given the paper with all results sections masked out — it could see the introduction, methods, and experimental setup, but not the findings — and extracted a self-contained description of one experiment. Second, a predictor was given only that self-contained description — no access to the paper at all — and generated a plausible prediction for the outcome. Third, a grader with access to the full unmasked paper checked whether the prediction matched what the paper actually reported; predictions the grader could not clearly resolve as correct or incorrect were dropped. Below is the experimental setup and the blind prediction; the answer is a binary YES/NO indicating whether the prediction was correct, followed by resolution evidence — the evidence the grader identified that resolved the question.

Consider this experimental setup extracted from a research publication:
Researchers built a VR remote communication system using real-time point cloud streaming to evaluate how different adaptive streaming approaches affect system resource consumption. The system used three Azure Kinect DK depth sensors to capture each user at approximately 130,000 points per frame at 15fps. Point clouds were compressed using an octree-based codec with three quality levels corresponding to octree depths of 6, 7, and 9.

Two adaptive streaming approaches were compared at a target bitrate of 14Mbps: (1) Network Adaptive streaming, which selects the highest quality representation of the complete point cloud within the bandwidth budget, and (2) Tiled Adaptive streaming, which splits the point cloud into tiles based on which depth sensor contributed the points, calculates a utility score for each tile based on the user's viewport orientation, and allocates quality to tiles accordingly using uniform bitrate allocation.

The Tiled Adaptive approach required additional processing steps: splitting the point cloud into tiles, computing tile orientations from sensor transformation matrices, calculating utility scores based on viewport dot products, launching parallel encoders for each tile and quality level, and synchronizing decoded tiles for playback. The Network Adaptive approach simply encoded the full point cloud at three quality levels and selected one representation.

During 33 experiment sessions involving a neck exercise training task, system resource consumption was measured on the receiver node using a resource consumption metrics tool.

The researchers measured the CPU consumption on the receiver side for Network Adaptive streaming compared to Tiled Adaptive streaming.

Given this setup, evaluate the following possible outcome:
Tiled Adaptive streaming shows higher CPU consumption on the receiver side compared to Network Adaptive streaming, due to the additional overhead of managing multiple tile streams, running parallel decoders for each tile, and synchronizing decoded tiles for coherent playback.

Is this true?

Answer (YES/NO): NO